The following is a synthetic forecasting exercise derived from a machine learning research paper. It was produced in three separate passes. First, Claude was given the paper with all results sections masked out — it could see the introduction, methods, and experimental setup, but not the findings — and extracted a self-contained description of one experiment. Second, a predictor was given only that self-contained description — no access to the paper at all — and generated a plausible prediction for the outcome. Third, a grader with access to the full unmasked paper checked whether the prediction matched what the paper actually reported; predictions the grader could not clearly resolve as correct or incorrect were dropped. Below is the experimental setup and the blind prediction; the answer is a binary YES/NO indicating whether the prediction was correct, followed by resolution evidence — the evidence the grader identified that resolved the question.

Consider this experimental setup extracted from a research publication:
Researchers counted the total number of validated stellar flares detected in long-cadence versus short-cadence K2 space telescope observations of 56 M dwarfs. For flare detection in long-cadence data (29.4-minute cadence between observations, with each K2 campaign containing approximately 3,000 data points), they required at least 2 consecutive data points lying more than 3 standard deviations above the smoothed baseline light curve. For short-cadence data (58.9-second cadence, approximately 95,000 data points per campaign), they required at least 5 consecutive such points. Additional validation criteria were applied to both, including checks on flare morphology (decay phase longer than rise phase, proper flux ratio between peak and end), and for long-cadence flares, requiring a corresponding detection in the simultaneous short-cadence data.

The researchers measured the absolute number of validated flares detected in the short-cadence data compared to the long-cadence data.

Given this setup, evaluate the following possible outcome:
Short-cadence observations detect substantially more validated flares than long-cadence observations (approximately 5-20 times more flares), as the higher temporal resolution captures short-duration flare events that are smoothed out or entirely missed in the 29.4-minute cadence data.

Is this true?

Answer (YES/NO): NO